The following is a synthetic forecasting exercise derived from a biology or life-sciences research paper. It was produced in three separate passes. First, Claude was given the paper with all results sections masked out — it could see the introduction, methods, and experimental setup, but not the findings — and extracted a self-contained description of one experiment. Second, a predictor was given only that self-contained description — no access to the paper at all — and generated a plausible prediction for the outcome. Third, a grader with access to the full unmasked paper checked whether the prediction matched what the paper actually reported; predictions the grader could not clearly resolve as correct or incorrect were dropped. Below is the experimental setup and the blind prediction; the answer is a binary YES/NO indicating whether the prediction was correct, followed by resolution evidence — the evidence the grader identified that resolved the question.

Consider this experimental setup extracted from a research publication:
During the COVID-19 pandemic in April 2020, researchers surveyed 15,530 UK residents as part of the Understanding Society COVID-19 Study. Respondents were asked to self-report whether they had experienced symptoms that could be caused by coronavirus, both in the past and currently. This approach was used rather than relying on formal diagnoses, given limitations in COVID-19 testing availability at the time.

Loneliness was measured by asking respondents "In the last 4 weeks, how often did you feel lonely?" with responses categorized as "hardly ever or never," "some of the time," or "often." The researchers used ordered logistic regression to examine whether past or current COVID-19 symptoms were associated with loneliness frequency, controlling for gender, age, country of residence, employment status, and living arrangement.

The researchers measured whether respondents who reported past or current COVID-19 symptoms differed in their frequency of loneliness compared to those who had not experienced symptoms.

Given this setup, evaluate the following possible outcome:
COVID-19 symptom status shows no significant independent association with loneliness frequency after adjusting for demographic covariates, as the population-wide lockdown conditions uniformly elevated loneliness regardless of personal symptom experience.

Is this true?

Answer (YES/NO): NO